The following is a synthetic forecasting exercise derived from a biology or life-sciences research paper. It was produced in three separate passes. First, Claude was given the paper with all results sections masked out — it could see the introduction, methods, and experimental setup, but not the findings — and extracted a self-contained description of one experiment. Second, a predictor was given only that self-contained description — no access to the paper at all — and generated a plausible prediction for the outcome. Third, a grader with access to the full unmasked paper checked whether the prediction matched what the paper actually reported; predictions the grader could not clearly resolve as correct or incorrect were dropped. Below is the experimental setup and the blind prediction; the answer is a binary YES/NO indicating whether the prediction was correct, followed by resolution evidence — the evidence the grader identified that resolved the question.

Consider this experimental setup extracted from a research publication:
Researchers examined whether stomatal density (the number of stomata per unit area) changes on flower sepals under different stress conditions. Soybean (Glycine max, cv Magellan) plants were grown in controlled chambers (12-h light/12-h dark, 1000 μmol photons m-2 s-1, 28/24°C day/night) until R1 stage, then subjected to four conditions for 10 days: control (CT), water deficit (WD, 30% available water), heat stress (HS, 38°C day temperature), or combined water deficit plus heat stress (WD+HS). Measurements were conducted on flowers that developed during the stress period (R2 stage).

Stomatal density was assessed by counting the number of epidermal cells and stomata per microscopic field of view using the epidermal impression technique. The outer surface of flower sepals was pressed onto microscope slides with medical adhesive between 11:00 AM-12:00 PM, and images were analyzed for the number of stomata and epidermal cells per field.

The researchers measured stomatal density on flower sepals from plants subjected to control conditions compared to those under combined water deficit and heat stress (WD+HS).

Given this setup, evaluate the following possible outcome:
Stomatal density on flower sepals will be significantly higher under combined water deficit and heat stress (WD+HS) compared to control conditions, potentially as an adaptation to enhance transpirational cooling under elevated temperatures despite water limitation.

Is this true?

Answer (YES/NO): YES